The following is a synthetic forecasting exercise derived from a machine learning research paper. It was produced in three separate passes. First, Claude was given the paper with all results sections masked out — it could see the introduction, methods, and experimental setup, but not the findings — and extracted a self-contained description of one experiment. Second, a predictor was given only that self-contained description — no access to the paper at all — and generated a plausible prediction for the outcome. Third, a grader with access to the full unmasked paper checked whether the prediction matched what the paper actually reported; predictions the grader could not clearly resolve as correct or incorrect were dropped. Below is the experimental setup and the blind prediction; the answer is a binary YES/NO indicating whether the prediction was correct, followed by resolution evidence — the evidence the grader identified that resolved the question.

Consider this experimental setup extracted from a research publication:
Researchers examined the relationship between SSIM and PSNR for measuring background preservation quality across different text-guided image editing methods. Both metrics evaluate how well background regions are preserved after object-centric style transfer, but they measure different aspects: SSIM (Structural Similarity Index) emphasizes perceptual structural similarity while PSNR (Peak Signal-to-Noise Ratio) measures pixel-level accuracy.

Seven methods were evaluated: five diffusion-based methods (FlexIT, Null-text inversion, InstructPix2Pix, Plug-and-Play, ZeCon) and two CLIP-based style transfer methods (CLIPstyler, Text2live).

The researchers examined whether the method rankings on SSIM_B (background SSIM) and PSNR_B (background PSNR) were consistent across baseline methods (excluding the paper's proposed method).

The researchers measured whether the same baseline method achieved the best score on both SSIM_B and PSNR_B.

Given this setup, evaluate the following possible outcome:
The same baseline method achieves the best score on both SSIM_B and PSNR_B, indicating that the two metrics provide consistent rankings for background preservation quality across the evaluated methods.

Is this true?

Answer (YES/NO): YES